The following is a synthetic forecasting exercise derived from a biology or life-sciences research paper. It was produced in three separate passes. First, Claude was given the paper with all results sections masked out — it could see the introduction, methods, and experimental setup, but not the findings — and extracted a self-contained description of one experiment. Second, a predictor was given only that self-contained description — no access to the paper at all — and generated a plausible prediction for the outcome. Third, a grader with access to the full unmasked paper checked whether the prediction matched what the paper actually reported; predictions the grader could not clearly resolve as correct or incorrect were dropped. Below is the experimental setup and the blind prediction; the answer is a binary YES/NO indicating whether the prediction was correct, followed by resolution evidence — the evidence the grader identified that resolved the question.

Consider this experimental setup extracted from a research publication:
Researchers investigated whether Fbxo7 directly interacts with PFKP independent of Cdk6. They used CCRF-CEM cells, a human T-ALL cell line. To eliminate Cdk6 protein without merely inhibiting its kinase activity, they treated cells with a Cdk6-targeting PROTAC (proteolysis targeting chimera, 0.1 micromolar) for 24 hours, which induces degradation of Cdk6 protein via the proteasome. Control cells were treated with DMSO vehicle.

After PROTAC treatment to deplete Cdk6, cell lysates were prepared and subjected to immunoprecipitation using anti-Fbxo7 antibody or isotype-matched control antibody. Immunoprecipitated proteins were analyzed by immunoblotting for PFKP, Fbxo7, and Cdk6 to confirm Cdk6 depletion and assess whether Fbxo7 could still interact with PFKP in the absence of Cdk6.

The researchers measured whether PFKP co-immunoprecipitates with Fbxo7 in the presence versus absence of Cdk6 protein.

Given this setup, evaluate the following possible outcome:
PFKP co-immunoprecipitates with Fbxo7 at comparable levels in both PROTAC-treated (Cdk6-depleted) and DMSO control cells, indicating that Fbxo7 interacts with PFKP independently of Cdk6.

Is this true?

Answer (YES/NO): YES